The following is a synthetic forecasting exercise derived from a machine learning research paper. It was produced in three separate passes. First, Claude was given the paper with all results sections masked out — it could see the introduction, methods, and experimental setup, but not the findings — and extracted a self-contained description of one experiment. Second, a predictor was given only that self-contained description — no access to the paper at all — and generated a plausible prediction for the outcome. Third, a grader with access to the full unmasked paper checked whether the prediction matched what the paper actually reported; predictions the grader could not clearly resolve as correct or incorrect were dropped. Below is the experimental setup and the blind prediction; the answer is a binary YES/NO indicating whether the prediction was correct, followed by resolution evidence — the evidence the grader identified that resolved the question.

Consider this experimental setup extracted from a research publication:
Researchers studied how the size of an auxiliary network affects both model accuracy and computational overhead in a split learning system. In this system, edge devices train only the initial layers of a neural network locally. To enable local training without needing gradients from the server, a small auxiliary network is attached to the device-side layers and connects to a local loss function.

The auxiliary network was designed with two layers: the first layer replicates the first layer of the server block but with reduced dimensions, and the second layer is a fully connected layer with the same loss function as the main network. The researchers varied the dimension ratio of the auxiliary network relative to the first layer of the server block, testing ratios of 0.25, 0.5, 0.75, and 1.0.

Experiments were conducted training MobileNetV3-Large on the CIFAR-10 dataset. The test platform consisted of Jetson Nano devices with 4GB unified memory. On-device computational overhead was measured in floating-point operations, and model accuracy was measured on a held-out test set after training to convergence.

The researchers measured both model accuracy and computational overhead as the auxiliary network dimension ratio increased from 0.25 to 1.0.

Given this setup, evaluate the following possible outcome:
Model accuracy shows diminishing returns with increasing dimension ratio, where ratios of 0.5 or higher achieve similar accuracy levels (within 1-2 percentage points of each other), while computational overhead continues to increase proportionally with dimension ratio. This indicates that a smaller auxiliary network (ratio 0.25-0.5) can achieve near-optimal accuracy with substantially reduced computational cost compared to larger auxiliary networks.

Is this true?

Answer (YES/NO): YES